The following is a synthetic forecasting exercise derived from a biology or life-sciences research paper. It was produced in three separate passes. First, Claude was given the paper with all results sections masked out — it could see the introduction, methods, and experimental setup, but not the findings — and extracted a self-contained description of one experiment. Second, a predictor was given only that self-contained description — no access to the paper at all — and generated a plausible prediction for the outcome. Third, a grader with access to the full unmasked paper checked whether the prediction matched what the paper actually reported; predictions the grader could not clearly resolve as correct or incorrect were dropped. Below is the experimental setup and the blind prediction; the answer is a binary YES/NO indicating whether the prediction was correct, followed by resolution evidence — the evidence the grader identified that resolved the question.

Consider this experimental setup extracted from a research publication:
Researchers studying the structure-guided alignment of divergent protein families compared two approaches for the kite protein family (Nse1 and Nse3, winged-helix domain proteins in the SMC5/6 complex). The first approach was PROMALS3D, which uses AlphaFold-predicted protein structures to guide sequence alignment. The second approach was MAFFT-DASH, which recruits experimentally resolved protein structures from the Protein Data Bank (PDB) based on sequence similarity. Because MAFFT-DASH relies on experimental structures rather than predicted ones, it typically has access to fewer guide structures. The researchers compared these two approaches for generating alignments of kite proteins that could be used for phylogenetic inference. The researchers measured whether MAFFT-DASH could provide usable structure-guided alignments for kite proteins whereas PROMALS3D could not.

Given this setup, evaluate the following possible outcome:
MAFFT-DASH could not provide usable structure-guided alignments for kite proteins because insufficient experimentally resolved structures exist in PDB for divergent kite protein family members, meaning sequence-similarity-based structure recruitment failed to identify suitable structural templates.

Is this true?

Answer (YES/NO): NO